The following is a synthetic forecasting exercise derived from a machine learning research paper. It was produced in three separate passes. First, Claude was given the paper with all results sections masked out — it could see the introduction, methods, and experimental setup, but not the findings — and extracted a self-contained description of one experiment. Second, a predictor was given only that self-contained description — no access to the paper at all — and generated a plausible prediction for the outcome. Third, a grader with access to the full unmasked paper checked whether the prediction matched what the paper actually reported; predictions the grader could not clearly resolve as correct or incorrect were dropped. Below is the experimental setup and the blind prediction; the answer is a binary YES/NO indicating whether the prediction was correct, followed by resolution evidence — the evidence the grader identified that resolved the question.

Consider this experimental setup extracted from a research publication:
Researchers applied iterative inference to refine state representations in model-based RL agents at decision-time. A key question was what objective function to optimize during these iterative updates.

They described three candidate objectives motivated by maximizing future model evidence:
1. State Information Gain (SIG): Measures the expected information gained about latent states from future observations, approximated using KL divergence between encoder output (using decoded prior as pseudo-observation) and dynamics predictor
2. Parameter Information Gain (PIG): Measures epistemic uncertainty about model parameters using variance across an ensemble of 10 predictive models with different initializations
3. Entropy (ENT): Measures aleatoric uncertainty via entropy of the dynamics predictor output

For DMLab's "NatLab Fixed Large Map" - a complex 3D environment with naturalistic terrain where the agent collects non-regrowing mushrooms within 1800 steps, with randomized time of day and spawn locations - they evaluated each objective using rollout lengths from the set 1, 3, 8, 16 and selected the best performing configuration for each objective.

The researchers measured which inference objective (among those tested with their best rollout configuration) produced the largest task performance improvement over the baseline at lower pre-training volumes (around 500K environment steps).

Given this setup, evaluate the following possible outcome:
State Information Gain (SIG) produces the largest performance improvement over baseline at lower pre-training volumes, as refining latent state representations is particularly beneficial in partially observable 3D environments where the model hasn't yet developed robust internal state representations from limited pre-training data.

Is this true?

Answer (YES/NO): NO